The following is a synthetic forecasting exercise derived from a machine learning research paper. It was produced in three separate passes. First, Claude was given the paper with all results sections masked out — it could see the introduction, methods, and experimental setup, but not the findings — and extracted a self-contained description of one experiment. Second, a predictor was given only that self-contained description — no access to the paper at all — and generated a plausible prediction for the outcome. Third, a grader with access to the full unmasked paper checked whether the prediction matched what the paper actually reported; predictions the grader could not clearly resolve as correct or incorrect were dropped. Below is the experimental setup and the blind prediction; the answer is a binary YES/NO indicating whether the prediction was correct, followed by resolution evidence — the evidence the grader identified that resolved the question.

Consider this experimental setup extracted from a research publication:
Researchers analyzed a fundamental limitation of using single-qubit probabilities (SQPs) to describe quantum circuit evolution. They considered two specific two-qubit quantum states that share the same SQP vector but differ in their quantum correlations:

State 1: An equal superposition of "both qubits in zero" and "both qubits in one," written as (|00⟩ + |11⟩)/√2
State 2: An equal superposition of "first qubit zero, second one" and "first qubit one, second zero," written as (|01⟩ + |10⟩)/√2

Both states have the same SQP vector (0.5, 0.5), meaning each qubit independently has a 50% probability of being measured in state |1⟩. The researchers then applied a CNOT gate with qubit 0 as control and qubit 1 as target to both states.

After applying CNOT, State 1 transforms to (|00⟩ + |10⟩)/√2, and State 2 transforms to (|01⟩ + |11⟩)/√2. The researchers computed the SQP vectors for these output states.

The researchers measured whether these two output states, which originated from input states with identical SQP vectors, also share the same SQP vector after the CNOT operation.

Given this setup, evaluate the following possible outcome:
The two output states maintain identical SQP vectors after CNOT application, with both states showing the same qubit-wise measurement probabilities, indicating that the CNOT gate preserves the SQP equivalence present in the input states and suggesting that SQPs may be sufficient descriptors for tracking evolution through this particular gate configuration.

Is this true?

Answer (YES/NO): NO